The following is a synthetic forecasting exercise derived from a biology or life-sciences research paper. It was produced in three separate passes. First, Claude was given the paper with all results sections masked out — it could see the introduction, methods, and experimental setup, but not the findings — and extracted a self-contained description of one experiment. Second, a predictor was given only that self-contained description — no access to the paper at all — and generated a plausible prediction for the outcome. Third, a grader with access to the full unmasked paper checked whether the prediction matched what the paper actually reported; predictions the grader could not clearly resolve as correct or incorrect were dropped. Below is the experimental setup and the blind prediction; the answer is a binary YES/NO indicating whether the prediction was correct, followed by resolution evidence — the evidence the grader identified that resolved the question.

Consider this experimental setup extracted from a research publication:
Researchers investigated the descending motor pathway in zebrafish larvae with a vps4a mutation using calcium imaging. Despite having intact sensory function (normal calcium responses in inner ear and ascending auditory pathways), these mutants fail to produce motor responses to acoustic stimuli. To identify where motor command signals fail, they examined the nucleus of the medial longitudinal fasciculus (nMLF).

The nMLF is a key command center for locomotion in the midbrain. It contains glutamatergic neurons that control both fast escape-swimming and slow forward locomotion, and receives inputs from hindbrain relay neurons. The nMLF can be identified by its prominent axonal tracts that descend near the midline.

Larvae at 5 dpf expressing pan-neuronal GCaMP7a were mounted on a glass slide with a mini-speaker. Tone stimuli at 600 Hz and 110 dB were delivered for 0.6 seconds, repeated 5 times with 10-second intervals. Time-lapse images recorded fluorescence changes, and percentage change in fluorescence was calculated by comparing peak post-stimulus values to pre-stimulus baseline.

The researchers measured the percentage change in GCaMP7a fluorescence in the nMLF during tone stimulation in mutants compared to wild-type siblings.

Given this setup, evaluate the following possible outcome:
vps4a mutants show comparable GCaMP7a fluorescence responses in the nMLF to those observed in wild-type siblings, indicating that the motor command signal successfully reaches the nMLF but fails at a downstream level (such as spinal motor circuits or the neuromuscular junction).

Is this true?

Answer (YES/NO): NO